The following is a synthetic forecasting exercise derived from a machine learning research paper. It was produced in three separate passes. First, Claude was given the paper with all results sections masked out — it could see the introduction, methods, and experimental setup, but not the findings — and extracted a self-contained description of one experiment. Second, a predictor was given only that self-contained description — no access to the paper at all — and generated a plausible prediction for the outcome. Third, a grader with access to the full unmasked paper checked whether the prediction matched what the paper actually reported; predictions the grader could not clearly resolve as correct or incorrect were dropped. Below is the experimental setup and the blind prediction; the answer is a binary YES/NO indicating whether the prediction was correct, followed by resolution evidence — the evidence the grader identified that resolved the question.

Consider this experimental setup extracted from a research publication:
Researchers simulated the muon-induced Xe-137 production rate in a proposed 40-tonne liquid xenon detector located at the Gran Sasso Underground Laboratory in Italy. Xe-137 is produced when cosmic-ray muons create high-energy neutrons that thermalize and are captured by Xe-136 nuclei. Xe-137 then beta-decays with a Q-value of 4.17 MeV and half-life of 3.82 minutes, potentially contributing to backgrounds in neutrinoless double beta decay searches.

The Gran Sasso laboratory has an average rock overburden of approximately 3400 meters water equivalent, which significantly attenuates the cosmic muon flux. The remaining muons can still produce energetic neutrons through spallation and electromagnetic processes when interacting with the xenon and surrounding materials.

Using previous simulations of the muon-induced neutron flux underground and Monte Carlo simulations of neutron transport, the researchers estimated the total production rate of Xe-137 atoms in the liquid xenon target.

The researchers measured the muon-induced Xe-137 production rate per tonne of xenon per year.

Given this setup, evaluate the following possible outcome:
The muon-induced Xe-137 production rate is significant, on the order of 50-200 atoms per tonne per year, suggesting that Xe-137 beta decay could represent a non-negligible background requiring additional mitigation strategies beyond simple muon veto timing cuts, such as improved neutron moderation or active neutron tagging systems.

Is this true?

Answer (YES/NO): NO